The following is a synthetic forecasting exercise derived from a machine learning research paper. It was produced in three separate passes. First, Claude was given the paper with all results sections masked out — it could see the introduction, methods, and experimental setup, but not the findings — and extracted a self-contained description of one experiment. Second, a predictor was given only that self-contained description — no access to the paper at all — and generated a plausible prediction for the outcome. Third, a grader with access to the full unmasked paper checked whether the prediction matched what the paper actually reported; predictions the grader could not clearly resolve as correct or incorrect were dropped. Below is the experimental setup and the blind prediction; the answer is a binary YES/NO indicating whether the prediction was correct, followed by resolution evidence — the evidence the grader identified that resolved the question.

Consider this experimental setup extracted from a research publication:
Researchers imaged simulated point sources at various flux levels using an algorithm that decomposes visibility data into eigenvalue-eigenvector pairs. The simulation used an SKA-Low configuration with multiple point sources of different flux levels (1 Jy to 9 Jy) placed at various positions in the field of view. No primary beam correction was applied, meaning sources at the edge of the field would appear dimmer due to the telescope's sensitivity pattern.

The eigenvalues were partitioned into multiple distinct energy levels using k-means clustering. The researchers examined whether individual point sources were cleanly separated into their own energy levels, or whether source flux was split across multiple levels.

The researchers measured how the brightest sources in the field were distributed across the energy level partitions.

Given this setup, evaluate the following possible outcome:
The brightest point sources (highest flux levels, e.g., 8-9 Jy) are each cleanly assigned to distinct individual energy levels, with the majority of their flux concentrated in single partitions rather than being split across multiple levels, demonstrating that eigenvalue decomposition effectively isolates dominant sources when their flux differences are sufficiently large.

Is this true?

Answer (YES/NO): NO